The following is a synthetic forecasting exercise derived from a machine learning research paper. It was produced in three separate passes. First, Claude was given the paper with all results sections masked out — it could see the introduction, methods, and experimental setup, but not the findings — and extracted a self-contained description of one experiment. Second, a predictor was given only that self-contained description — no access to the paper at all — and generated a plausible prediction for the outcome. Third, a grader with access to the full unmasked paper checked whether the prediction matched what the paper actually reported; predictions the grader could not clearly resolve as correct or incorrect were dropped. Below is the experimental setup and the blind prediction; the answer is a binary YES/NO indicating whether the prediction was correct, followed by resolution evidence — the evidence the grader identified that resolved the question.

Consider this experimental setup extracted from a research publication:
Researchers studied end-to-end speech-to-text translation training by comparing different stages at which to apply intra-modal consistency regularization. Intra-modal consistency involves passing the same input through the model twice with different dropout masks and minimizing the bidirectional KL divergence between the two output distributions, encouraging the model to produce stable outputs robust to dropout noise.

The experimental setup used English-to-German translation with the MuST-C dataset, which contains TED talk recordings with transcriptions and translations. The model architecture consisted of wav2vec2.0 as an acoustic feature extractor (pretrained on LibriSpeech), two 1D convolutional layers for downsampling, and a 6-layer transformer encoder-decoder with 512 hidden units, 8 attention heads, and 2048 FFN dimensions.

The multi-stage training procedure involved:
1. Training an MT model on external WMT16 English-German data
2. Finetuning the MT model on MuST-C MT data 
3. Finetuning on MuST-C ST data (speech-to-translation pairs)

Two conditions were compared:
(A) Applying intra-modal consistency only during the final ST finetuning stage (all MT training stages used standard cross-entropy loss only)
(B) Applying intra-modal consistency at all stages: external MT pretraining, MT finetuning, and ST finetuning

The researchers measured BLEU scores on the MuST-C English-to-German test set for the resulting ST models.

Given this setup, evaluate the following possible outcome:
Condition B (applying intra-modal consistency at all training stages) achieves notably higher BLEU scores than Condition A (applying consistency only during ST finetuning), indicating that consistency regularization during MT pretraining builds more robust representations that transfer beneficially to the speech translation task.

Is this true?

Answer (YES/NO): NO